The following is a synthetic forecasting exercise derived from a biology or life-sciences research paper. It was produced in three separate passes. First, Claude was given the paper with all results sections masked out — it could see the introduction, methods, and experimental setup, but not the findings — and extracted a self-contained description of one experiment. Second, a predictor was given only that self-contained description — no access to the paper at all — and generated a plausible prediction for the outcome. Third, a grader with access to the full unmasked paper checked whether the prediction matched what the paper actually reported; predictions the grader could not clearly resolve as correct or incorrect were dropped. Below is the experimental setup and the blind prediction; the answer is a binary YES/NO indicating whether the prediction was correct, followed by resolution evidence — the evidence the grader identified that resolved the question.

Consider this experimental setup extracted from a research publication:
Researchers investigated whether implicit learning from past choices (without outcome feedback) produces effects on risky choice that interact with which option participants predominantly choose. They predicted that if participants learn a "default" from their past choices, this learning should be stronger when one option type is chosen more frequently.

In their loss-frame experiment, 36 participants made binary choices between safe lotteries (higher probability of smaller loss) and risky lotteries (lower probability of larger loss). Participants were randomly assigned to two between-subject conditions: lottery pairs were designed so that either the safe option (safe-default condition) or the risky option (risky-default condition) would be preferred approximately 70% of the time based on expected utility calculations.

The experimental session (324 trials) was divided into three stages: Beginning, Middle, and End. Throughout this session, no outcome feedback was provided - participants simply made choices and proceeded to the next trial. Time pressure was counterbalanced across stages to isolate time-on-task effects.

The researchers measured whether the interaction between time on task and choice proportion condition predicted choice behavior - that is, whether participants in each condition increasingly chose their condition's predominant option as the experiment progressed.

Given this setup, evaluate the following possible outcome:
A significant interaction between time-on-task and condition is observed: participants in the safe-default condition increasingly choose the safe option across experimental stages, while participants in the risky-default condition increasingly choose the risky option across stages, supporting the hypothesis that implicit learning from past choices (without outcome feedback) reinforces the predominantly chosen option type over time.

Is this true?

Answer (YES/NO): YES